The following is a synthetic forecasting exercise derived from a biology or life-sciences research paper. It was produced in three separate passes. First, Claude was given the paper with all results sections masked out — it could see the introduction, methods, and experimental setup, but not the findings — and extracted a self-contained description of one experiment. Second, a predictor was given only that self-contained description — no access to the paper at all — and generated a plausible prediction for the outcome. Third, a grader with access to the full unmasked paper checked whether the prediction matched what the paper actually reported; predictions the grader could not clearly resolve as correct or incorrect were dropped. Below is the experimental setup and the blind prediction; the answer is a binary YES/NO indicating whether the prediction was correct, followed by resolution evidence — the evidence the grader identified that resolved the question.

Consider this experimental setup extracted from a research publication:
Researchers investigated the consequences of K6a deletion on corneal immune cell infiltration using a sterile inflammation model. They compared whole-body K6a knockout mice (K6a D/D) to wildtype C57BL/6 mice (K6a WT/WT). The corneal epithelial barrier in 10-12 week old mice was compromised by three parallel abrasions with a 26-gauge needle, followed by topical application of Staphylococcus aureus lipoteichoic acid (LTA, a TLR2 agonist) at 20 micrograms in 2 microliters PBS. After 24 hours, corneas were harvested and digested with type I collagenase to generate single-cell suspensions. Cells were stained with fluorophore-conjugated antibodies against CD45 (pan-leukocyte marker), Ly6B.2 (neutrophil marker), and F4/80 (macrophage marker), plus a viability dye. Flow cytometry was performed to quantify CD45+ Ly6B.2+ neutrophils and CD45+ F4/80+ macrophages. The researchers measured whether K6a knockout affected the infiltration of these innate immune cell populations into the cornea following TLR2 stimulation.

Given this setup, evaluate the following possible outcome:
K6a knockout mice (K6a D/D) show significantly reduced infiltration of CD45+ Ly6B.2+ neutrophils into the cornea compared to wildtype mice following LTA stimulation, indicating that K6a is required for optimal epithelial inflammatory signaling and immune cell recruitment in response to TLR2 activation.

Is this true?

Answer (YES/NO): NO